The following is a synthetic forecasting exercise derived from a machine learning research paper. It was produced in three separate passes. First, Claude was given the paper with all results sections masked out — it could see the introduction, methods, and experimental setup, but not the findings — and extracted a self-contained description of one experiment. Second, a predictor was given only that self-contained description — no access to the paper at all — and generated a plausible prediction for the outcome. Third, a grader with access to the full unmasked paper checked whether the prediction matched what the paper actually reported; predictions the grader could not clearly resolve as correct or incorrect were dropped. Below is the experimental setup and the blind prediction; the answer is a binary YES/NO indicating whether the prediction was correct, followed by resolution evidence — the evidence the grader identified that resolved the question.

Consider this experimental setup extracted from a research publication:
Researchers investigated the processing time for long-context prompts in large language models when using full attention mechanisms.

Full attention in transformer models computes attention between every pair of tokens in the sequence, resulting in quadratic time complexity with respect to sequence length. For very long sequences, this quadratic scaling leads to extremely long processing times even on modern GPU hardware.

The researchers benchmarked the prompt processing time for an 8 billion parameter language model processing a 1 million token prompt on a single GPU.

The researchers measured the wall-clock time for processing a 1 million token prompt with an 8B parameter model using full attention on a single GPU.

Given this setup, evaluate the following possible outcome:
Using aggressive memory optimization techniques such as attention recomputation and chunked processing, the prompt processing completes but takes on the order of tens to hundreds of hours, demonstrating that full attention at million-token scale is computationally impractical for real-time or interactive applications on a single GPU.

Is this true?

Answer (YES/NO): NO